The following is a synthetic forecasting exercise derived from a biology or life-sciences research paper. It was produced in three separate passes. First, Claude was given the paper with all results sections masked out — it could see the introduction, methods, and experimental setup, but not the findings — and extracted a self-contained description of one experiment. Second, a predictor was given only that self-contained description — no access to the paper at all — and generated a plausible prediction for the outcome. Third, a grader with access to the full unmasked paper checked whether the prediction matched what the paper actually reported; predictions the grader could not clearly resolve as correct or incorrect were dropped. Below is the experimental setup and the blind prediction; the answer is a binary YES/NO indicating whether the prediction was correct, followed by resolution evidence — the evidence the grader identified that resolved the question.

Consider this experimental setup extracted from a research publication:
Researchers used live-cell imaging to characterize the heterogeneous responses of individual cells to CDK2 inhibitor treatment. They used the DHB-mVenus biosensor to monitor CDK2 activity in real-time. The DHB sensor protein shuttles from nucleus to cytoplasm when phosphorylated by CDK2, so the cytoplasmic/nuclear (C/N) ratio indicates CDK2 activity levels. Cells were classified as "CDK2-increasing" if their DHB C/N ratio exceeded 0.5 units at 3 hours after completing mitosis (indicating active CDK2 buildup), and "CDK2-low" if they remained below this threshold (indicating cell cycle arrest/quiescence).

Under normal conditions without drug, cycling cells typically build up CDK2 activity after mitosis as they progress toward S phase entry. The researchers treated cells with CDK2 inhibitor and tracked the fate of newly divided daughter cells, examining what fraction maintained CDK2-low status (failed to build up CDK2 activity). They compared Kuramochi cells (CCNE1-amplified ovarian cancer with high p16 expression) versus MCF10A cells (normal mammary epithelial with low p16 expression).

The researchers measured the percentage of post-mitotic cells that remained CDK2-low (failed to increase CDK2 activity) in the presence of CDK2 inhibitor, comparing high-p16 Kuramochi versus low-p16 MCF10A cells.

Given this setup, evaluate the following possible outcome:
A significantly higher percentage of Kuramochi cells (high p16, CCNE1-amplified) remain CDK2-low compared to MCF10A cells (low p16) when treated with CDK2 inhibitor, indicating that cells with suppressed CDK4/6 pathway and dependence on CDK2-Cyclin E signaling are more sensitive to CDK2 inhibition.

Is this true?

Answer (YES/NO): YES